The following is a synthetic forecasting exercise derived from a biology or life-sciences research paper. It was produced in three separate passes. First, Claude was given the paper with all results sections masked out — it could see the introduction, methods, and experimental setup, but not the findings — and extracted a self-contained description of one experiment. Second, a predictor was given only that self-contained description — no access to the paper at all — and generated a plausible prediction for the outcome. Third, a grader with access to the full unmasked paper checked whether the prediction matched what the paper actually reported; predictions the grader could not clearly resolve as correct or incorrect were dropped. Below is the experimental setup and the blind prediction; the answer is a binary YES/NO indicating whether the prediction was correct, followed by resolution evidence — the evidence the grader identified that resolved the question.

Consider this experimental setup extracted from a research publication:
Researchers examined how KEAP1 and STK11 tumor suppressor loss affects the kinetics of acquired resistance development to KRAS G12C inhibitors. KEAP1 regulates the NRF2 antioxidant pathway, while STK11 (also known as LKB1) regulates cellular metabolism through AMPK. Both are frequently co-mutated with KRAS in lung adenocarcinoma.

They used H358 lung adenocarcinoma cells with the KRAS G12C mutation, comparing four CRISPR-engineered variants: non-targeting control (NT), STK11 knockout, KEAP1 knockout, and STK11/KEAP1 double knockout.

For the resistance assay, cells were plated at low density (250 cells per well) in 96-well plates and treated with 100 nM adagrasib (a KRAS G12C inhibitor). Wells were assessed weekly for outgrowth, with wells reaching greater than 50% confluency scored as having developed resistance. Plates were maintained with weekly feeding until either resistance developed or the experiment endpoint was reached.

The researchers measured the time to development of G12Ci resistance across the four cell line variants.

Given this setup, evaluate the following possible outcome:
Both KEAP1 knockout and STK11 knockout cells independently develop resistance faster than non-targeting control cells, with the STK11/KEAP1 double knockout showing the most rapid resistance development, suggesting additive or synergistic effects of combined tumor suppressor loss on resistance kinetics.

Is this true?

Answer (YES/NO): NO